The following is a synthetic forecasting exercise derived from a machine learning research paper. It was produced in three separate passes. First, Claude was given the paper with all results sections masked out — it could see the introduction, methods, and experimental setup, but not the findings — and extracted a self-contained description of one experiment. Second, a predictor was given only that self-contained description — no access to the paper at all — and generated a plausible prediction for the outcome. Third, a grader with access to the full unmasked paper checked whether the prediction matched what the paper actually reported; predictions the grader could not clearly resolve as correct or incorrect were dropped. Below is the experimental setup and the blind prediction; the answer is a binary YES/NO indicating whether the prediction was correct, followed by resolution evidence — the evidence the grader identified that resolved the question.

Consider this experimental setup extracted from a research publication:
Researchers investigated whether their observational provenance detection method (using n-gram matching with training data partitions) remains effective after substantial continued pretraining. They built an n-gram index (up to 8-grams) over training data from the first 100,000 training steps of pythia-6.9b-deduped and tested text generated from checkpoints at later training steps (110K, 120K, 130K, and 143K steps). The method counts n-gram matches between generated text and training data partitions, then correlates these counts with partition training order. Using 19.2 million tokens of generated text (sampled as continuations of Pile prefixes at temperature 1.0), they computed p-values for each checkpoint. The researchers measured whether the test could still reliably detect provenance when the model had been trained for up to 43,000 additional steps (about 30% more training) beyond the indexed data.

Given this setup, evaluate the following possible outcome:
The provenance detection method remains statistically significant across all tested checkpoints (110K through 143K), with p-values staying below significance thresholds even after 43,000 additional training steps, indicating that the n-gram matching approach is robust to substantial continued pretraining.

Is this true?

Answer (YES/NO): NO